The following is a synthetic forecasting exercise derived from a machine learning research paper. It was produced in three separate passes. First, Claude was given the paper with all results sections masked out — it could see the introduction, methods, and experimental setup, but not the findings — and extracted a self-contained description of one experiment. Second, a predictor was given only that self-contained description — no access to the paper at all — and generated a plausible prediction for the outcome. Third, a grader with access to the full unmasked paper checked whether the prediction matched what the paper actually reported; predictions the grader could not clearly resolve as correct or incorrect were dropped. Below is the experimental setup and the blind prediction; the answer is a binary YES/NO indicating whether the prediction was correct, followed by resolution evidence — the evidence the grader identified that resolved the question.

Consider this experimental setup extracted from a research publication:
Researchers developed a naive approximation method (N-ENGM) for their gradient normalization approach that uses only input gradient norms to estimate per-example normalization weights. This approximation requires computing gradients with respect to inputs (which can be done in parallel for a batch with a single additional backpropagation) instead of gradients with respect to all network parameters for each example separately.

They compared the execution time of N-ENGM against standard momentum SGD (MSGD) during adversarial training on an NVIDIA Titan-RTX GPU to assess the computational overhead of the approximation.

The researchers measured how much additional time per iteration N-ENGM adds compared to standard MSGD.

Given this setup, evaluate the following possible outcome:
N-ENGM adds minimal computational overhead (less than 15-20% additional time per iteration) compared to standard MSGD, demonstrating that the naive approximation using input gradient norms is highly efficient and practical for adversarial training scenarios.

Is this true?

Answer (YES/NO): NO